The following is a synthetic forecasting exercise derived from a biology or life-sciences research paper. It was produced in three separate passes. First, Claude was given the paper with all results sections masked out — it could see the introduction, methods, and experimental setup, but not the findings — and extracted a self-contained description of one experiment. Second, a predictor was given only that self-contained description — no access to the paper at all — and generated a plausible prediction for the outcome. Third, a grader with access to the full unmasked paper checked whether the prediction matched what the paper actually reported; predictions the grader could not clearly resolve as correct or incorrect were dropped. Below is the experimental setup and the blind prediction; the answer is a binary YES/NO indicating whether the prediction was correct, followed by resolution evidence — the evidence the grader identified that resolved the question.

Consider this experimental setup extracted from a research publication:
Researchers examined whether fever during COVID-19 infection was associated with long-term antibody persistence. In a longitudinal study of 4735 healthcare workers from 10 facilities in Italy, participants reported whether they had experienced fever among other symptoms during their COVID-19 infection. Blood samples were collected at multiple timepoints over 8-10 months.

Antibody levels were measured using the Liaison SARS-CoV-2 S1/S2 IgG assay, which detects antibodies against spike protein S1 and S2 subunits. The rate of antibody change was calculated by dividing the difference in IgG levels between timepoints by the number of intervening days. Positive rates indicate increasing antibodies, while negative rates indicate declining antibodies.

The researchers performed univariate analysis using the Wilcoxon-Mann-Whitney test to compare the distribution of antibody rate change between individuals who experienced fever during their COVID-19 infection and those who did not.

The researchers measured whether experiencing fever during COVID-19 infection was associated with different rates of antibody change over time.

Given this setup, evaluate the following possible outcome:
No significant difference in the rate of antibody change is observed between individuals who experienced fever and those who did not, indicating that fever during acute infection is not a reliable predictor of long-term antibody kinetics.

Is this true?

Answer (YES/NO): NO